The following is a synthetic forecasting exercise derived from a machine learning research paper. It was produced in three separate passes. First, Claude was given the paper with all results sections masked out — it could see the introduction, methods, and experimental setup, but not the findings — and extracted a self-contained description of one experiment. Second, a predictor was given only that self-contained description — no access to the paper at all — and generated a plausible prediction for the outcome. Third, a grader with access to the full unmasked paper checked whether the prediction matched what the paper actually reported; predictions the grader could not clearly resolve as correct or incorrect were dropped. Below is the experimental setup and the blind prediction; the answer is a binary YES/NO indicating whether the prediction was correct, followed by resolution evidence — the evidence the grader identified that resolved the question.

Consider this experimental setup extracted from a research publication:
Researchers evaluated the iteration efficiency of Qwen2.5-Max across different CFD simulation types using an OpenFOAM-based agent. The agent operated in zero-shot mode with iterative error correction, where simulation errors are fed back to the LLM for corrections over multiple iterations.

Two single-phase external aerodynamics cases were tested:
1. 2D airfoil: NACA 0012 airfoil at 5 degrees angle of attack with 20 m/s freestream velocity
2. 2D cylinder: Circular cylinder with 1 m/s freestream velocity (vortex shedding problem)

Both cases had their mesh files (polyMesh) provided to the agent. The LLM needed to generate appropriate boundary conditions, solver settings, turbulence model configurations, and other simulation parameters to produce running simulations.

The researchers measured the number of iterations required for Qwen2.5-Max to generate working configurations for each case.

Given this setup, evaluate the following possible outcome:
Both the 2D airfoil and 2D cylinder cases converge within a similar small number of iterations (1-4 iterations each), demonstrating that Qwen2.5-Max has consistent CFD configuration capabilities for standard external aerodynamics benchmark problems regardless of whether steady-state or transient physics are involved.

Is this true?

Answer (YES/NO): YES